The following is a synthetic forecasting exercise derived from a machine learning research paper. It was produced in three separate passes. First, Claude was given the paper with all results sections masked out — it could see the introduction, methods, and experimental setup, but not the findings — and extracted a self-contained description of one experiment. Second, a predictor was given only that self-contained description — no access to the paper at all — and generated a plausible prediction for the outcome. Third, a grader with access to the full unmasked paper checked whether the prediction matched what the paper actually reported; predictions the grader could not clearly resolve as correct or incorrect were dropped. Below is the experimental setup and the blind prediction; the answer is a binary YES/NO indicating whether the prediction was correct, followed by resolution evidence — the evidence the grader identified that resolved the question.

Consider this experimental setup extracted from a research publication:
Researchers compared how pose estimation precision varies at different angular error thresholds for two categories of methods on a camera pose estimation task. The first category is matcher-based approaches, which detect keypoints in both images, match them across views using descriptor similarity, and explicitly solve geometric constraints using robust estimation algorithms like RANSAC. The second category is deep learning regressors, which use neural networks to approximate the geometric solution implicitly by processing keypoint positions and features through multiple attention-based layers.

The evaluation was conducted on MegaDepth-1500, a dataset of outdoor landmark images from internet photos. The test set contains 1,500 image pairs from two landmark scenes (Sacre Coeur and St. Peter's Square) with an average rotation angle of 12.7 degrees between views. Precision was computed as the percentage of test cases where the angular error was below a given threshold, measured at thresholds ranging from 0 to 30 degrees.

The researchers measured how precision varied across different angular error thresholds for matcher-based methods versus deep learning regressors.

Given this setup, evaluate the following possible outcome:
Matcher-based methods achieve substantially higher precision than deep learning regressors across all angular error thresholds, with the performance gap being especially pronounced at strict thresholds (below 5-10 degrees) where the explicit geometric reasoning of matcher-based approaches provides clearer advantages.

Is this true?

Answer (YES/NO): NO